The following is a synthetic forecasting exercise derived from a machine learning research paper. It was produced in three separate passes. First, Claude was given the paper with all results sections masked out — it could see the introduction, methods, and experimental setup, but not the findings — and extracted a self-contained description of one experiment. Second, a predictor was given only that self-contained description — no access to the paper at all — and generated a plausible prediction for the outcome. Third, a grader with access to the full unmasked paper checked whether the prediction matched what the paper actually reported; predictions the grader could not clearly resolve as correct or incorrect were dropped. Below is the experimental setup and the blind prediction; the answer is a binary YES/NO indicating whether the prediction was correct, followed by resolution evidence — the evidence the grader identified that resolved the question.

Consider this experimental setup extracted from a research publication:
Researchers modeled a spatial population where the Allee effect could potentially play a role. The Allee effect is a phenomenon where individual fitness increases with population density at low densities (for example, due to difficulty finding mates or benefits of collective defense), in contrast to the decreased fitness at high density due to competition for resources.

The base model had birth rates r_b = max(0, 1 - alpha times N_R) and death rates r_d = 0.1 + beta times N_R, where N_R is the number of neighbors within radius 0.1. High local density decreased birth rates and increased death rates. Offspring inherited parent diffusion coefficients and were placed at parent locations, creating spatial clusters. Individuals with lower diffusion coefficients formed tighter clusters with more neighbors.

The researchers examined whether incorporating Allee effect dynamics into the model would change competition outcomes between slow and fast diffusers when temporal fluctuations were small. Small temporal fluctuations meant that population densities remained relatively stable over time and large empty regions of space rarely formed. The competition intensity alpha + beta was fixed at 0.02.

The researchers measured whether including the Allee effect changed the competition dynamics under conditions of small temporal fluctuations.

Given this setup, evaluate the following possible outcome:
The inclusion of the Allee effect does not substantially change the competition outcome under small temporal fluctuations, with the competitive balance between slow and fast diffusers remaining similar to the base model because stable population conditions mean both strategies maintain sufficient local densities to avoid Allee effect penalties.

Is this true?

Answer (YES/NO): YES